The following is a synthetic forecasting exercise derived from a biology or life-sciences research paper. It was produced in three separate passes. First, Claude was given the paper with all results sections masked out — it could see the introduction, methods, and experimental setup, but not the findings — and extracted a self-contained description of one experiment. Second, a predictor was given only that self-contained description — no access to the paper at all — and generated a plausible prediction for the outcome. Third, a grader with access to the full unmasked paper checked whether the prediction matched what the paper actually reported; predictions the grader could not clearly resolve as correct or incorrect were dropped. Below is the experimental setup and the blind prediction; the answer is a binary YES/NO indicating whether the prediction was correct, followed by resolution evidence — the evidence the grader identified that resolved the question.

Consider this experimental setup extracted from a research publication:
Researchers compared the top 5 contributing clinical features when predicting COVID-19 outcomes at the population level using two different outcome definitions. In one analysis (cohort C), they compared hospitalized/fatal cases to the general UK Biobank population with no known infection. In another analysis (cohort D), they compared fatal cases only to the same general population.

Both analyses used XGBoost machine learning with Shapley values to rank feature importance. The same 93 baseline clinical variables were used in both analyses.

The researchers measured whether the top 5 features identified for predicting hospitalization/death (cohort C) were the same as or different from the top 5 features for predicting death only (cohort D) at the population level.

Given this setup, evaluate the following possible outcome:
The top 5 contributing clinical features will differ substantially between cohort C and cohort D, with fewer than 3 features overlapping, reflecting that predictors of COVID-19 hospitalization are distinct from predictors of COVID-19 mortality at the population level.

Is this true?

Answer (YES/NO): NO